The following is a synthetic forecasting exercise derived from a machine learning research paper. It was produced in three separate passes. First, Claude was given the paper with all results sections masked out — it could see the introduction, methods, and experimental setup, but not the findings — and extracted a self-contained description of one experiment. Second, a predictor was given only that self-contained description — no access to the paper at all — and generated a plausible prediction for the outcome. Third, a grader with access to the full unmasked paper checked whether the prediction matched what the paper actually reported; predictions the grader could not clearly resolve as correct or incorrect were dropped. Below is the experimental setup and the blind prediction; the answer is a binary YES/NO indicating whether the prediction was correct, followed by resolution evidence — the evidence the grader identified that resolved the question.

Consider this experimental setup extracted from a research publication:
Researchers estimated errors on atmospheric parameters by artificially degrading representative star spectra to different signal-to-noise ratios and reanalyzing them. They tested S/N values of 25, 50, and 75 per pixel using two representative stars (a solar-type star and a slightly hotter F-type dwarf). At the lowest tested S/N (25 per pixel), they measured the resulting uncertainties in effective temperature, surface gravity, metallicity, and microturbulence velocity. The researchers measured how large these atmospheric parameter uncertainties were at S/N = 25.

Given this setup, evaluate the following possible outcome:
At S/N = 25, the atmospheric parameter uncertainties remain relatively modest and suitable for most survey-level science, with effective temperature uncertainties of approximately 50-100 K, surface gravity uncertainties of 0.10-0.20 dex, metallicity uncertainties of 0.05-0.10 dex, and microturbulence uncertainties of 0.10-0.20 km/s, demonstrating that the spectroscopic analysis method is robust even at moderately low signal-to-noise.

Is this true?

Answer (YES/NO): YES